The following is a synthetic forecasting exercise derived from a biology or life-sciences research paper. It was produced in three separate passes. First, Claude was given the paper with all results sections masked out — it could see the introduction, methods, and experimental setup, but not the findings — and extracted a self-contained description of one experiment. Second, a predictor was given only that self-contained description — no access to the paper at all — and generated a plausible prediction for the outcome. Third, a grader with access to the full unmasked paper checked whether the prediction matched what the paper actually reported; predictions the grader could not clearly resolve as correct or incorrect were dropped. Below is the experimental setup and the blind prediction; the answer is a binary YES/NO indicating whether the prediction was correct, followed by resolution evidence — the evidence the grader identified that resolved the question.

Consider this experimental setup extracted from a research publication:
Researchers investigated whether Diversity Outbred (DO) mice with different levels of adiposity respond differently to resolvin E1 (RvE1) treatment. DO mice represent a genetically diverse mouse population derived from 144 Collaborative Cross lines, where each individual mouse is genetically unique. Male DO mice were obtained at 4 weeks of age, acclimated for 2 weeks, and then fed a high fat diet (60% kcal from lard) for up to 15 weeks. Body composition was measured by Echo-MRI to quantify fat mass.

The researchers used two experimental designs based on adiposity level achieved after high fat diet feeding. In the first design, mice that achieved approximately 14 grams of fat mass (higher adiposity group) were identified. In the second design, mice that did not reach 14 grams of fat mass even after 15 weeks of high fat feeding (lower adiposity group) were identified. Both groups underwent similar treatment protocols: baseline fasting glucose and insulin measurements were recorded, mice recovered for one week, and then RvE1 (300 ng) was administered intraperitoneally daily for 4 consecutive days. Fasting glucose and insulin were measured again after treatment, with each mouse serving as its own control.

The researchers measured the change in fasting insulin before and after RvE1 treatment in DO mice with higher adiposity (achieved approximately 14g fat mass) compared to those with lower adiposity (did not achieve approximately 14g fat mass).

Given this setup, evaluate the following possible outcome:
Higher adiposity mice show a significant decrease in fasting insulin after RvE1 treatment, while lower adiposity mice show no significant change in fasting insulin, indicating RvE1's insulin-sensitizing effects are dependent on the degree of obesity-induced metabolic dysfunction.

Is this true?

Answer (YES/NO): NO